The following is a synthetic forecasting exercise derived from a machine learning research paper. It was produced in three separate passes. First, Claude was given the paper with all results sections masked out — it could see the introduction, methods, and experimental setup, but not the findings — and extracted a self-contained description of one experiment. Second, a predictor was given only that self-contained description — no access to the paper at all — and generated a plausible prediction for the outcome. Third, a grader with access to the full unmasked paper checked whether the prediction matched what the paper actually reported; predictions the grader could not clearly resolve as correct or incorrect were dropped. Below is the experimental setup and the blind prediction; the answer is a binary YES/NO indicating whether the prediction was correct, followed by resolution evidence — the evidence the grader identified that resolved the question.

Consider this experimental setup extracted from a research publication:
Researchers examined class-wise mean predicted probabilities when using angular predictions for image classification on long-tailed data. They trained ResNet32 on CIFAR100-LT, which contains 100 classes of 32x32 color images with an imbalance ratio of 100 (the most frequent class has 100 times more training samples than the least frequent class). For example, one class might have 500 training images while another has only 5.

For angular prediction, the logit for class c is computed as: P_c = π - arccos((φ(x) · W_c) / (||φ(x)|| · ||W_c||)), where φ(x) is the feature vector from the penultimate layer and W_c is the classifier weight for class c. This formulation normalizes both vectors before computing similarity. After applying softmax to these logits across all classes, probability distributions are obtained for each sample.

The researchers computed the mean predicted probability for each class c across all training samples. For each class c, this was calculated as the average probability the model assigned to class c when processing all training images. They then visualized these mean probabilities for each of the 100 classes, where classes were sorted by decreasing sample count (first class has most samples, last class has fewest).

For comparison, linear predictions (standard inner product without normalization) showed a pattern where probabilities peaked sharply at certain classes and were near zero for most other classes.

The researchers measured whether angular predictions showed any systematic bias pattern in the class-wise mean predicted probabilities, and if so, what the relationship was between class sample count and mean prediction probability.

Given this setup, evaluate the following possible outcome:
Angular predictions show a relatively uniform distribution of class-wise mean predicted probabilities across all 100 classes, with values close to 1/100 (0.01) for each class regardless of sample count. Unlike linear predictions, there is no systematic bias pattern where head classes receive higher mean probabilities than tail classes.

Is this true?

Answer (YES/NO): NO